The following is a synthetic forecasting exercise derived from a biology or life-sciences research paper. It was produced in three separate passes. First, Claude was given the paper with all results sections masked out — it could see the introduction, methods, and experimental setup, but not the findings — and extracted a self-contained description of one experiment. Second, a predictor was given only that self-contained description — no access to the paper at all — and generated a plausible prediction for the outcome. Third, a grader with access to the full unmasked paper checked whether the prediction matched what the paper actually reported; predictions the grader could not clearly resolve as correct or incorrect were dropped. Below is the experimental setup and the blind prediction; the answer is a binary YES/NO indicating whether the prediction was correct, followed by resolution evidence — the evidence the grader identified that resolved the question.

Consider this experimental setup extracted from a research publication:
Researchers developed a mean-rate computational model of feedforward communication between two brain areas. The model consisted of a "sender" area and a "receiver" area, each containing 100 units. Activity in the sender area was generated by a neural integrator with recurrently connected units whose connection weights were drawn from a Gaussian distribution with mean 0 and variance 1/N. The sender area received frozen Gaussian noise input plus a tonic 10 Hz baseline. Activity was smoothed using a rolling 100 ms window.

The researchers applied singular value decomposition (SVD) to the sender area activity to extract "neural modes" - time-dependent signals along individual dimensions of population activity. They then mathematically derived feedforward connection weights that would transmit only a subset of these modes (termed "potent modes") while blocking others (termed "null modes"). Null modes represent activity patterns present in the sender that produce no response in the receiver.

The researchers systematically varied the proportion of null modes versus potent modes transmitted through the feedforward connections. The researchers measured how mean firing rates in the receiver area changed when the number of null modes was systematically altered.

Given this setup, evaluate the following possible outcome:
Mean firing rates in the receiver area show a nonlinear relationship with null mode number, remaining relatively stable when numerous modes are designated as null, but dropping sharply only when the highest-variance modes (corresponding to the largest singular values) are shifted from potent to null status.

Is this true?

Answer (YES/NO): NO